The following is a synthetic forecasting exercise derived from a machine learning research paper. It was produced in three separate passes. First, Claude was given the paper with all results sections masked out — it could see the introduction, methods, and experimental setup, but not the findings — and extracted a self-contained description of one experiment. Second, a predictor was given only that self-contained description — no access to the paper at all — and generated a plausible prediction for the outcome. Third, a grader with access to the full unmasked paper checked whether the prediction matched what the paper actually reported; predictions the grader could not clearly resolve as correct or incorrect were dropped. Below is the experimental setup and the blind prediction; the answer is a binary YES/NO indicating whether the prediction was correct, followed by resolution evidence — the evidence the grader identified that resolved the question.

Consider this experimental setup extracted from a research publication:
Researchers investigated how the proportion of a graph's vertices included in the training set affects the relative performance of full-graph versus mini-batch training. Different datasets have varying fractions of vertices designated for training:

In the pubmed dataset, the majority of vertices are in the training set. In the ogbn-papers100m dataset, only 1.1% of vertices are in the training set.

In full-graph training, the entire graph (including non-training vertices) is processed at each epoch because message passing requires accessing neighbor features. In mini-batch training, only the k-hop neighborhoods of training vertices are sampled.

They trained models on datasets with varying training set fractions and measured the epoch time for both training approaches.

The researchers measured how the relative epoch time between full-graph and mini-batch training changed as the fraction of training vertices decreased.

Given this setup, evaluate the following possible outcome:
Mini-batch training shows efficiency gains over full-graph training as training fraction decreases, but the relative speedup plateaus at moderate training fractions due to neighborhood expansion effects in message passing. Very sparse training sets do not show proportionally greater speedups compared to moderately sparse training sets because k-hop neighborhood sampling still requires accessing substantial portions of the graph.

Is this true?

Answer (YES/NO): NO